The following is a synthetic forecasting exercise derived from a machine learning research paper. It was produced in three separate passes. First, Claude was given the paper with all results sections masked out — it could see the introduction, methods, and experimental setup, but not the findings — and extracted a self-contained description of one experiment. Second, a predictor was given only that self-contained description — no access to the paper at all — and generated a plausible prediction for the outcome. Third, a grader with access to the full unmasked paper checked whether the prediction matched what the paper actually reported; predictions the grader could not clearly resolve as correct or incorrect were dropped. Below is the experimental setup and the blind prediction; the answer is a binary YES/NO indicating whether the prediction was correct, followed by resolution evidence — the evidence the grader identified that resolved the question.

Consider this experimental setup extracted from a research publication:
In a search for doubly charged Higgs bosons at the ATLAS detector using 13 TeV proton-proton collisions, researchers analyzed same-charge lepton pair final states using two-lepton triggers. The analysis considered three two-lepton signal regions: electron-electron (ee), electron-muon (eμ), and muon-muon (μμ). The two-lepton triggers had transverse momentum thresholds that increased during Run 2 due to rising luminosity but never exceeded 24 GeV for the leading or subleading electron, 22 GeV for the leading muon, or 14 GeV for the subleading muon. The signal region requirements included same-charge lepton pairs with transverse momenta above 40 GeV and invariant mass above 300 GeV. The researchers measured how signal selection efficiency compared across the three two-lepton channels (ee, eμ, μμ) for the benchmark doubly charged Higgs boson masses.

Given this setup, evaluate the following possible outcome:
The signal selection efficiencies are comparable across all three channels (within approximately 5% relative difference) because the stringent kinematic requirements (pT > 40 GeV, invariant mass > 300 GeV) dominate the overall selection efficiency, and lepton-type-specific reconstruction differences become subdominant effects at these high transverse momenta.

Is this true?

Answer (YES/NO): NO